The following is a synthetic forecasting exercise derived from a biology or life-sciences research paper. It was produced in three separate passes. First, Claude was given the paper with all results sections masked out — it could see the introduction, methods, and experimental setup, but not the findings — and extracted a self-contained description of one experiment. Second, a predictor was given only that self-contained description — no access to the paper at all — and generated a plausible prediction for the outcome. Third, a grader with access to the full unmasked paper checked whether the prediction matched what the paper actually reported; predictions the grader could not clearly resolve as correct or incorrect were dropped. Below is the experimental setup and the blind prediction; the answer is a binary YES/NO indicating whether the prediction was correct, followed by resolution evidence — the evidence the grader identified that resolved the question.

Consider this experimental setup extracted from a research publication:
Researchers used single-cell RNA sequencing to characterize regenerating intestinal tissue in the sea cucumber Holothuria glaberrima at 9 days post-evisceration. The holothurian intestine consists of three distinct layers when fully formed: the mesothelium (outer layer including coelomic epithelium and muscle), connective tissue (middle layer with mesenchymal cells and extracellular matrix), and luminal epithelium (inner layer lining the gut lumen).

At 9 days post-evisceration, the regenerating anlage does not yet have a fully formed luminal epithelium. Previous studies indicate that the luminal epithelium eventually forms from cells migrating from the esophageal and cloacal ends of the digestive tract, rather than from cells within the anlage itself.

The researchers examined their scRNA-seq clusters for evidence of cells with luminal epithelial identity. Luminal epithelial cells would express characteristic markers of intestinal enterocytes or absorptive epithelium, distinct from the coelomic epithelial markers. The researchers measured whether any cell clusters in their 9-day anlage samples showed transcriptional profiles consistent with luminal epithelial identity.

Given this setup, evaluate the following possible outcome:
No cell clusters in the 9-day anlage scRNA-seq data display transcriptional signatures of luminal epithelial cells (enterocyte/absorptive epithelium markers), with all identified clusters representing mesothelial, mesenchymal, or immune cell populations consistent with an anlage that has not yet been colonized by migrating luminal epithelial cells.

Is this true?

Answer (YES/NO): YES